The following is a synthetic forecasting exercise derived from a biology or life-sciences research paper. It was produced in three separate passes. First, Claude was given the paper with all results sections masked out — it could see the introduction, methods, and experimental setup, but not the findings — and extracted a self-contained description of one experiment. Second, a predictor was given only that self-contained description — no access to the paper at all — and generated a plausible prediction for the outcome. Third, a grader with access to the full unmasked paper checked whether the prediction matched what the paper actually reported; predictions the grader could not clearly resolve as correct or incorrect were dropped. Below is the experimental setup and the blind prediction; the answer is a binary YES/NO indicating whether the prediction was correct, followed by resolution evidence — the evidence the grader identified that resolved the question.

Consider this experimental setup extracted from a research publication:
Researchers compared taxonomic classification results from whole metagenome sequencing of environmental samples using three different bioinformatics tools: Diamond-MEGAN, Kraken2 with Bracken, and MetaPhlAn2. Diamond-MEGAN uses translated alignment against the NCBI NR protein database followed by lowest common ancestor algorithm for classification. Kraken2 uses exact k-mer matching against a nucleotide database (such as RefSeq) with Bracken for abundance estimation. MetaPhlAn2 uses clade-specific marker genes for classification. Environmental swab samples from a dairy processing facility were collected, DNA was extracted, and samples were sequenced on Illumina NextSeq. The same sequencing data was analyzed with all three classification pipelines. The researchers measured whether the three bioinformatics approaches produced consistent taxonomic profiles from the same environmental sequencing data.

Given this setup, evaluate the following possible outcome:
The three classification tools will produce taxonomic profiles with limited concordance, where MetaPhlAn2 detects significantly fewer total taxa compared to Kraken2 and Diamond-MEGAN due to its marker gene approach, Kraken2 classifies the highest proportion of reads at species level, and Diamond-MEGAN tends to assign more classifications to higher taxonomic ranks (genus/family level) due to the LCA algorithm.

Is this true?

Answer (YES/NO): NO